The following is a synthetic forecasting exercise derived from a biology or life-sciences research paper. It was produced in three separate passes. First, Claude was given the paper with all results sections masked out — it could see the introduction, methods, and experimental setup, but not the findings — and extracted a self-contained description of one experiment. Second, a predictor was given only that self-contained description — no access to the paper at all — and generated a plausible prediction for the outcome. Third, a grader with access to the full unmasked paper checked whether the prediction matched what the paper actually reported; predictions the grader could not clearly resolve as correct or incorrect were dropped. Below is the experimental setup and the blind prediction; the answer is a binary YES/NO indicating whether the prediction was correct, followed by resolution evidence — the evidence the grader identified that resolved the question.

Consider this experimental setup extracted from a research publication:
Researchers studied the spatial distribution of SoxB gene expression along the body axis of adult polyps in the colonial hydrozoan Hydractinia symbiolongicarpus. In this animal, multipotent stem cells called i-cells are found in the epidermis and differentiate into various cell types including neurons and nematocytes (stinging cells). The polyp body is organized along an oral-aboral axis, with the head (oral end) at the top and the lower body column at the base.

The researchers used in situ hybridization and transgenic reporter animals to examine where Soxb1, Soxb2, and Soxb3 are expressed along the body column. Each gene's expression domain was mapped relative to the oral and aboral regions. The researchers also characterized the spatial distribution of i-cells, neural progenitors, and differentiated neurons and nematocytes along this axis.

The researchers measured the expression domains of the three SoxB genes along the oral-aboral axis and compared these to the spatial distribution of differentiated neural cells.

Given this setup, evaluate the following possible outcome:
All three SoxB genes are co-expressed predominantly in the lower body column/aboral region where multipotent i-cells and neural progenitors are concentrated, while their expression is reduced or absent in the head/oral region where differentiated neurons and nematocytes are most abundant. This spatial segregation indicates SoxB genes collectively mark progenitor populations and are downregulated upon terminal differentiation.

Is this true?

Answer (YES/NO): NO